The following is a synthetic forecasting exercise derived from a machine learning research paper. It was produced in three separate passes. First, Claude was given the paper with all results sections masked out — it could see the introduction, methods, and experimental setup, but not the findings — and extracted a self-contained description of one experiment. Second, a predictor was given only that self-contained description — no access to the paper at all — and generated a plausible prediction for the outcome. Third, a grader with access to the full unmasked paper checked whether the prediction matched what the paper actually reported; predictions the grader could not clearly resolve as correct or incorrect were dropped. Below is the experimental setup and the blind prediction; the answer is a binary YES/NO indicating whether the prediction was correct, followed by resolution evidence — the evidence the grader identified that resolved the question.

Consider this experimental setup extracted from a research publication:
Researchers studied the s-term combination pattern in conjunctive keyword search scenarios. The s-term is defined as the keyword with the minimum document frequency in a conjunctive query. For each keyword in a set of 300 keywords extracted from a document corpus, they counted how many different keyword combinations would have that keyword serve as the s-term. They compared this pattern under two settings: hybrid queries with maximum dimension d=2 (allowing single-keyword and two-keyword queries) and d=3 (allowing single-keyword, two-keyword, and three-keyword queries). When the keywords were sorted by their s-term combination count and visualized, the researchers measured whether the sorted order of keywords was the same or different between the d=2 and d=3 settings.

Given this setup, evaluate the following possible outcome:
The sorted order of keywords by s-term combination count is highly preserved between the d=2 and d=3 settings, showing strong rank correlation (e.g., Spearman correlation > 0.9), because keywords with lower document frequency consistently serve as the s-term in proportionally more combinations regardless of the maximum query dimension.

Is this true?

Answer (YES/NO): YES